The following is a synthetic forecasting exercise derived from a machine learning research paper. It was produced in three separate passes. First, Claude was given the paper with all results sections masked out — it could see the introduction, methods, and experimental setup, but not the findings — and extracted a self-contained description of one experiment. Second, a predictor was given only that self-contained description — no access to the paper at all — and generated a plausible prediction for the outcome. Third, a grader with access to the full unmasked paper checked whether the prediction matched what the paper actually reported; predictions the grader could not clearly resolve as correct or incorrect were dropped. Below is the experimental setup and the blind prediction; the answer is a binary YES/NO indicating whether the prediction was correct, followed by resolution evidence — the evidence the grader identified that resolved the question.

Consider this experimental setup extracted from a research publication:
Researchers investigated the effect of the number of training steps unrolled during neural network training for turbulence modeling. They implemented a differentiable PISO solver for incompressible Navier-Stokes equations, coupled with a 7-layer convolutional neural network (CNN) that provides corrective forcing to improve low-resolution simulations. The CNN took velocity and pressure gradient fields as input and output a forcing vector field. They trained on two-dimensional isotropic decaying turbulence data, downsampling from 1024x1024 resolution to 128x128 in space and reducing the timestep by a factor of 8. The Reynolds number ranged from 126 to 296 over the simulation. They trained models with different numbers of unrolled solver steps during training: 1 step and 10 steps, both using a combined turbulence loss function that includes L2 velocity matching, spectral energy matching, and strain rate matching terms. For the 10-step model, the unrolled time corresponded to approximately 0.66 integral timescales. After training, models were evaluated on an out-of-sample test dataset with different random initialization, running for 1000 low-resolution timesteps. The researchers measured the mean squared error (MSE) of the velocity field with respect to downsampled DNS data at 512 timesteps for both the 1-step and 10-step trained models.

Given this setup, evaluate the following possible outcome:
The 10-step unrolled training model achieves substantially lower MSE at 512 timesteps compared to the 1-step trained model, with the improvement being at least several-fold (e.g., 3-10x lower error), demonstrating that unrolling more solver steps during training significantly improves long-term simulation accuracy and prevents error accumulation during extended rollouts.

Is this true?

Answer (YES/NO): NO